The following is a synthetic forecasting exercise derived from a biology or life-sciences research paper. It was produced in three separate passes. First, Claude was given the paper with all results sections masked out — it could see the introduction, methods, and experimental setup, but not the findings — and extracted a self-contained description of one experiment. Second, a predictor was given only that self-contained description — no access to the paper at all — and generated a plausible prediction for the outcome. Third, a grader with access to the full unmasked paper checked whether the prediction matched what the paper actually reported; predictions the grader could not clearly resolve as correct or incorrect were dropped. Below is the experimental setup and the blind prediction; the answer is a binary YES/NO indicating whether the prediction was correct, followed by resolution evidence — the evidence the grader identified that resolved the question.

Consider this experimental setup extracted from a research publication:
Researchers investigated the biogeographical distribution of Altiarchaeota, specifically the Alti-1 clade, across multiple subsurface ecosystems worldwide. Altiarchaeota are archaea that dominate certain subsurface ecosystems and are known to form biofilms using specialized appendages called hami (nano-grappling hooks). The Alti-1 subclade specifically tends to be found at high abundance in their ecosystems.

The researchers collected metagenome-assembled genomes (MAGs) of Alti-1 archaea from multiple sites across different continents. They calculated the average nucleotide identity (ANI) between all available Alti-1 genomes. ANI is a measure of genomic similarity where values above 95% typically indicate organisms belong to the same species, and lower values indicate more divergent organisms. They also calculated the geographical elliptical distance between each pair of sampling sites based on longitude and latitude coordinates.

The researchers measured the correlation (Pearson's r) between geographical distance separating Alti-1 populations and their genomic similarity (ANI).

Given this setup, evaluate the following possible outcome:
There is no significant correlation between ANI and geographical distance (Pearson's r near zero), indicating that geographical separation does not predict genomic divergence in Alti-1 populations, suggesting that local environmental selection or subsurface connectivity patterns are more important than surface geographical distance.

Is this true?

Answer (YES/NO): NO